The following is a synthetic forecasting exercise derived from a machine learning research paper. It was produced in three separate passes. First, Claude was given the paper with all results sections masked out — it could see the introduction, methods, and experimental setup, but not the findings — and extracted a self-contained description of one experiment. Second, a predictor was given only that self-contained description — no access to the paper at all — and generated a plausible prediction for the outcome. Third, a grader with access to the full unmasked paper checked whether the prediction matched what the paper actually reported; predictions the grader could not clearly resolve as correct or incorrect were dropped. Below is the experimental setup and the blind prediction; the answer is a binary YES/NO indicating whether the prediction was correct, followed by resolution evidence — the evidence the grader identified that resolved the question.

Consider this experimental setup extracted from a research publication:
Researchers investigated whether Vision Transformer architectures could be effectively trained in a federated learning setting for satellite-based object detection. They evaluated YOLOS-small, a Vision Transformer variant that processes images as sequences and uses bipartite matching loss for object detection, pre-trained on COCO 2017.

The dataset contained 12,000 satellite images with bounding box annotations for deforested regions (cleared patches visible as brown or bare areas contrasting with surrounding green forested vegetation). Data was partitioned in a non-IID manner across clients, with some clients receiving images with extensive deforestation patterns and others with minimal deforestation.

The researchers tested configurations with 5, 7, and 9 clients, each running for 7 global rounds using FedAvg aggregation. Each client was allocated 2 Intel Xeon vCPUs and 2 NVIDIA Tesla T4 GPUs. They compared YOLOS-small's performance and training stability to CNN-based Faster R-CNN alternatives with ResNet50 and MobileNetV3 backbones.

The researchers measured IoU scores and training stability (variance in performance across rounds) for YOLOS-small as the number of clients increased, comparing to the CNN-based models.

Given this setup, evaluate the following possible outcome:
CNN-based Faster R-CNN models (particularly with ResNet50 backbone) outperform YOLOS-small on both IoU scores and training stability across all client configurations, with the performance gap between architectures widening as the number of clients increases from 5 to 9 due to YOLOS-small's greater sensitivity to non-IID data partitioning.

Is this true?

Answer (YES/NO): NO